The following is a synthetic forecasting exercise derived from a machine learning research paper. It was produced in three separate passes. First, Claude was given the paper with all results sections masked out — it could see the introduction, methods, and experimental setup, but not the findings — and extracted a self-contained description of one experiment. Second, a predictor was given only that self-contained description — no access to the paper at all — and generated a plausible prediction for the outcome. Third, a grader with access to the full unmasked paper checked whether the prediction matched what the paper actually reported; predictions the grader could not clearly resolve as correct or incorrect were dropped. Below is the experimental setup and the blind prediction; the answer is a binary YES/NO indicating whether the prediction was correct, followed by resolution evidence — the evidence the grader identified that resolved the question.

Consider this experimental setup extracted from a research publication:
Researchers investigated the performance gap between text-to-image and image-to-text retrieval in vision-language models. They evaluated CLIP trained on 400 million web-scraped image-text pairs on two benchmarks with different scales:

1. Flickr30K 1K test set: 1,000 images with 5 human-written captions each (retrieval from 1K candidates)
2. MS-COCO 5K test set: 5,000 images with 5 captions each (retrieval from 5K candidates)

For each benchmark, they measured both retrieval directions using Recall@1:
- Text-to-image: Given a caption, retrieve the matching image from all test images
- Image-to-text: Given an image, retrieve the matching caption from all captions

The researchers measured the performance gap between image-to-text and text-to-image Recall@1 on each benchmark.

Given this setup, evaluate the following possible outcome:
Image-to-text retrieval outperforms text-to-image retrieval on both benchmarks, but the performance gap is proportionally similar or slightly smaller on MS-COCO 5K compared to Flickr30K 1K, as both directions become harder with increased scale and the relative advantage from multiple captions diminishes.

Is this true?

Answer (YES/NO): NO